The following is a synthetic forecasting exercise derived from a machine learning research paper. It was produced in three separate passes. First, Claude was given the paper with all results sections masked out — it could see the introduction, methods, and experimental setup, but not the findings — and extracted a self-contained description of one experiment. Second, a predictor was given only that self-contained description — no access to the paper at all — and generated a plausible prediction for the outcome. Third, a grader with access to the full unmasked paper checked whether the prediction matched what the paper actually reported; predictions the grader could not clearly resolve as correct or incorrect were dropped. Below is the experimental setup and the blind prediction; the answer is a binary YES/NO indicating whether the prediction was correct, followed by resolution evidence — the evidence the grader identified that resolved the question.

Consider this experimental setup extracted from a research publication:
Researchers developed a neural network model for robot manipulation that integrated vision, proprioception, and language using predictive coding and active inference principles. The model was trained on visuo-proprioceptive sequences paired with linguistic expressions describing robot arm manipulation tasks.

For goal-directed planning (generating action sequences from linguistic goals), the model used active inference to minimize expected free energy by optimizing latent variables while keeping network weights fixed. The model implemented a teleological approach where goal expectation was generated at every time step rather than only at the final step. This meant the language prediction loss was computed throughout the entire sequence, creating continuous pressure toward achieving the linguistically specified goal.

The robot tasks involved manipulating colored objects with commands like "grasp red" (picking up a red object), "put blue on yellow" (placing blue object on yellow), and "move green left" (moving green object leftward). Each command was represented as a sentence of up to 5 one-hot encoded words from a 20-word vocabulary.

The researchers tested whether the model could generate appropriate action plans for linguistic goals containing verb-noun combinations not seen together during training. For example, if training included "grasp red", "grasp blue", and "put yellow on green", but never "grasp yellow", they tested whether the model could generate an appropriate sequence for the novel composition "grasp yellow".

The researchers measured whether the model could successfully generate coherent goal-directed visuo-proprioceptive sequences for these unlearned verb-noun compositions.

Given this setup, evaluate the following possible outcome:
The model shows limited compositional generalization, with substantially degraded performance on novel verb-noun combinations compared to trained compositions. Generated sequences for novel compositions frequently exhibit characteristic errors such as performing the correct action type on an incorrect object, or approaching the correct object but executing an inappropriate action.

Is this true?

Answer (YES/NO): NO